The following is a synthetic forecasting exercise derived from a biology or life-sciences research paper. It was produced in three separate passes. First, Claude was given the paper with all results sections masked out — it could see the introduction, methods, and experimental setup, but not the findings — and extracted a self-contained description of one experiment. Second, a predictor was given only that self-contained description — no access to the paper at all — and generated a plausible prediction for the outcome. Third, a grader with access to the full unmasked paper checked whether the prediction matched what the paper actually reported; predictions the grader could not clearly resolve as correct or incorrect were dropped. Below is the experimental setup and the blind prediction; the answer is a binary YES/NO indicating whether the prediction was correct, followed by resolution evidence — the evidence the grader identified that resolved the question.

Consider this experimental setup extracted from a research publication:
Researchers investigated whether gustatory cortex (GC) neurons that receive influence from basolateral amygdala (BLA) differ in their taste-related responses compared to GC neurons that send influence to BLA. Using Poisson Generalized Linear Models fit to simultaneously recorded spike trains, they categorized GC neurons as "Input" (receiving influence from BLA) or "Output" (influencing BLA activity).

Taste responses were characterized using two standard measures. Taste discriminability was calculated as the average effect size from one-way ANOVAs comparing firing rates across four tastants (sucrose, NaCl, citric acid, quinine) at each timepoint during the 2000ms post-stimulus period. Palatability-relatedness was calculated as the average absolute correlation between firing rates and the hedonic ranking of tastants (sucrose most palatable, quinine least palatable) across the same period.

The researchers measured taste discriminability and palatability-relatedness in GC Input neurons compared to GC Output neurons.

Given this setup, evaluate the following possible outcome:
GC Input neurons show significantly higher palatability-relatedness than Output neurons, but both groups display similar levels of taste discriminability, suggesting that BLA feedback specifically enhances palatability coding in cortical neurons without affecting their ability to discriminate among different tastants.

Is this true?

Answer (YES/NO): NO